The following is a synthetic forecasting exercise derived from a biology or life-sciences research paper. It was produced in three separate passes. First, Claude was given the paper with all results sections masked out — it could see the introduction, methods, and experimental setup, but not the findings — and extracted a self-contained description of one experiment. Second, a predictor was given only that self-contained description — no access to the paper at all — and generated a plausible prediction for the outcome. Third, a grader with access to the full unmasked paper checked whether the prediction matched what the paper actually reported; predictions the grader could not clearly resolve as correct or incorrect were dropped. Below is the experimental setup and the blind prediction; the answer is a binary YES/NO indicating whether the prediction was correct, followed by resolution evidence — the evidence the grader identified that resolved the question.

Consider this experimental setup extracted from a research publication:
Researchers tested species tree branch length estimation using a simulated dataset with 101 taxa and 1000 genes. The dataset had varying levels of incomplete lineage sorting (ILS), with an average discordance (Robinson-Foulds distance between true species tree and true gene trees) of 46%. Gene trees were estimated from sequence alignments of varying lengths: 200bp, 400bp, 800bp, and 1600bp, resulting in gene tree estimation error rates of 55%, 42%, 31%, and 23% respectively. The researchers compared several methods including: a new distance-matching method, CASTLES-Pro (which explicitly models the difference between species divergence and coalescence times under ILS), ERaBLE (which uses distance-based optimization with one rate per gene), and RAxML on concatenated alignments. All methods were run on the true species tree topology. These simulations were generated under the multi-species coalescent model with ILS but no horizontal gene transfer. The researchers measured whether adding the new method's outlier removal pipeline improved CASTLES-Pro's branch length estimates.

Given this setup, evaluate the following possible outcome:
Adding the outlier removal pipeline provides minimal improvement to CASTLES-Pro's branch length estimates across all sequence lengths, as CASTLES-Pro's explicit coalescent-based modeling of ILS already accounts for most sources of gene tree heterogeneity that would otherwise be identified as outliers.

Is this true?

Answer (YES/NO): YES